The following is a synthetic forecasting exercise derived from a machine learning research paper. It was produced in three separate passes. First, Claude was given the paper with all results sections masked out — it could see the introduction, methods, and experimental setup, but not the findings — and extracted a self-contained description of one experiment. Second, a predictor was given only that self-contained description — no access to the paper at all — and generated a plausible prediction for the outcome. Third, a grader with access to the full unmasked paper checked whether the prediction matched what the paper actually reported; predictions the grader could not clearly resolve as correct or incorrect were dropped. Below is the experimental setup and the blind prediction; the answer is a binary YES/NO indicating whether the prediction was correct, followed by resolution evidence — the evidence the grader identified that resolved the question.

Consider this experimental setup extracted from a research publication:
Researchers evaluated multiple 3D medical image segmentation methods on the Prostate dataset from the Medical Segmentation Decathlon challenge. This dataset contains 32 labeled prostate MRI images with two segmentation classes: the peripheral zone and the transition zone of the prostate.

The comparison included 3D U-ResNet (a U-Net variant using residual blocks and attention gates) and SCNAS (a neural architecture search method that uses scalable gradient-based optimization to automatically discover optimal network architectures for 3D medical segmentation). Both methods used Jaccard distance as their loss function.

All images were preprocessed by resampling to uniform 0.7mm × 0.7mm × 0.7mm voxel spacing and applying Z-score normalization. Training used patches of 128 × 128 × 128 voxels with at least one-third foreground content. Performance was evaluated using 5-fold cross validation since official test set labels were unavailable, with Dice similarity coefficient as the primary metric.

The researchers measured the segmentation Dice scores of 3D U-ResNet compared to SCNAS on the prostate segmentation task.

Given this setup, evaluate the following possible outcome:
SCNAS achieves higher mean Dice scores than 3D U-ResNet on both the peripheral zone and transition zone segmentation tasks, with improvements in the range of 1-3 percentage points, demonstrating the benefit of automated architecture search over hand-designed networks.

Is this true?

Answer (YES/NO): NO